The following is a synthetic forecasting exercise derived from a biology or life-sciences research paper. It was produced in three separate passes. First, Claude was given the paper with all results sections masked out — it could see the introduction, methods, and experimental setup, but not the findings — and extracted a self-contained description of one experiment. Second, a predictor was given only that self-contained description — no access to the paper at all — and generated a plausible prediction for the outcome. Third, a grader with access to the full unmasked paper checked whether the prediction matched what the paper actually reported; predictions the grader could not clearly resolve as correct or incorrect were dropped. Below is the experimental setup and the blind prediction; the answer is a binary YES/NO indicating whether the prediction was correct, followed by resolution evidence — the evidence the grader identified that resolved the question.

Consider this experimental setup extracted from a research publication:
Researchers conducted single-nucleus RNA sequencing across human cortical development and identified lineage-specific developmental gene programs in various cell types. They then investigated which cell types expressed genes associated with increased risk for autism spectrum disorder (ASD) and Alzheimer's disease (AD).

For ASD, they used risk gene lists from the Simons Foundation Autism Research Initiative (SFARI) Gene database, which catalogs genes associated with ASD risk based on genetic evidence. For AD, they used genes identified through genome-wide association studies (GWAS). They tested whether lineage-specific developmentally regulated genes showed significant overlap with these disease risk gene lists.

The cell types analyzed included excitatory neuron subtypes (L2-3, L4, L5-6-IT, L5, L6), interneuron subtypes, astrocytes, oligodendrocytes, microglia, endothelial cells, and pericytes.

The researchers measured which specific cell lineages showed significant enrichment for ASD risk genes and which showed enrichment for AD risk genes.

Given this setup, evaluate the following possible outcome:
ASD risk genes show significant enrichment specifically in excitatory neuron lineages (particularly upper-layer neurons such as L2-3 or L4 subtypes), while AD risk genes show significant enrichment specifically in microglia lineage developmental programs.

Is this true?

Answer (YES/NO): NO